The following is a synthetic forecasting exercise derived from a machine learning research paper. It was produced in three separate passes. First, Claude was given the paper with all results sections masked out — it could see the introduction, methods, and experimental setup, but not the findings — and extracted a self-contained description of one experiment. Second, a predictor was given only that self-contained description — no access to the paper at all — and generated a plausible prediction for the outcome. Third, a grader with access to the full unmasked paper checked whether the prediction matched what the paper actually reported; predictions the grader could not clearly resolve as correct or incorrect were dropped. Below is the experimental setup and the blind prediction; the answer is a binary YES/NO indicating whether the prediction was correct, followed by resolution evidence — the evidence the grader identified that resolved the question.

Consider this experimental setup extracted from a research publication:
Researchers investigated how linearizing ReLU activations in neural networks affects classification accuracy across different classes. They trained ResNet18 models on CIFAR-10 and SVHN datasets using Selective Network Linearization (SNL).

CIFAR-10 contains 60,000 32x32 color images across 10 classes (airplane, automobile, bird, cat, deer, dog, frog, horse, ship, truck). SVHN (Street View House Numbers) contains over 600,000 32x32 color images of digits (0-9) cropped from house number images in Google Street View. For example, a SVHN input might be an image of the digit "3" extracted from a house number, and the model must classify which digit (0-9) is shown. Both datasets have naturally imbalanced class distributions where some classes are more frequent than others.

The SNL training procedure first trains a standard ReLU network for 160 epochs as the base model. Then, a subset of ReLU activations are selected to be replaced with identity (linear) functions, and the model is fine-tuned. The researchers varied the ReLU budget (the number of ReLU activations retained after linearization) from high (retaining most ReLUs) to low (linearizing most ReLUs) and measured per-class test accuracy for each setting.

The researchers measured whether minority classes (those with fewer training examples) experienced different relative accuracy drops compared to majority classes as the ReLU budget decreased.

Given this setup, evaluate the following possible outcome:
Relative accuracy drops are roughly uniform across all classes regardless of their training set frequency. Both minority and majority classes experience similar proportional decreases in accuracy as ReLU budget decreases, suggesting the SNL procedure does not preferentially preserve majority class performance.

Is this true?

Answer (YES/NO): NO